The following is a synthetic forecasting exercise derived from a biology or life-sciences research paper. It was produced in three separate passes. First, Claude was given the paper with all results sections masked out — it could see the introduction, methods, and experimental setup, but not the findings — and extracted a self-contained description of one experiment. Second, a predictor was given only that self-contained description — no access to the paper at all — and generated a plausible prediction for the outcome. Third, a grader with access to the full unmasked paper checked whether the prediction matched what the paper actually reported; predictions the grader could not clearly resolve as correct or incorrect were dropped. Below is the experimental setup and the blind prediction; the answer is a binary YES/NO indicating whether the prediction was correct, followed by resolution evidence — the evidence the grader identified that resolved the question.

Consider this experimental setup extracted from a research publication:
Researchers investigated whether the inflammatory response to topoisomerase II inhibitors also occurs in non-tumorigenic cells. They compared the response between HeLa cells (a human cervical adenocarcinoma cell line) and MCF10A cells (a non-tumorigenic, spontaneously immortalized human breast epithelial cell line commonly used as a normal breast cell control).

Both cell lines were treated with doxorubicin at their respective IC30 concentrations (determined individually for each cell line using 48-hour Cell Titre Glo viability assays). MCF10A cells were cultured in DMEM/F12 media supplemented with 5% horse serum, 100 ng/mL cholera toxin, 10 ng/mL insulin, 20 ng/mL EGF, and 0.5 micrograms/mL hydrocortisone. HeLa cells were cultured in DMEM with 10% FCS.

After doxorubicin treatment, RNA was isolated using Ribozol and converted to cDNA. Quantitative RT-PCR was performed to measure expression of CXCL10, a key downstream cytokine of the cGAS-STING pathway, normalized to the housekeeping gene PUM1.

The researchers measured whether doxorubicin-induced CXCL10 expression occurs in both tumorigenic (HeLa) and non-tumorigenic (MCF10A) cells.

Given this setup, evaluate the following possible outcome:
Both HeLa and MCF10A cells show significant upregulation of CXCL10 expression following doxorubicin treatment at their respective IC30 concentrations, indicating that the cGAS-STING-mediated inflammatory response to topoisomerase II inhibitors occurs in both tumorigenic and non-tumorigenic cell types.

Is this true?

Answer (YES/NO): YES